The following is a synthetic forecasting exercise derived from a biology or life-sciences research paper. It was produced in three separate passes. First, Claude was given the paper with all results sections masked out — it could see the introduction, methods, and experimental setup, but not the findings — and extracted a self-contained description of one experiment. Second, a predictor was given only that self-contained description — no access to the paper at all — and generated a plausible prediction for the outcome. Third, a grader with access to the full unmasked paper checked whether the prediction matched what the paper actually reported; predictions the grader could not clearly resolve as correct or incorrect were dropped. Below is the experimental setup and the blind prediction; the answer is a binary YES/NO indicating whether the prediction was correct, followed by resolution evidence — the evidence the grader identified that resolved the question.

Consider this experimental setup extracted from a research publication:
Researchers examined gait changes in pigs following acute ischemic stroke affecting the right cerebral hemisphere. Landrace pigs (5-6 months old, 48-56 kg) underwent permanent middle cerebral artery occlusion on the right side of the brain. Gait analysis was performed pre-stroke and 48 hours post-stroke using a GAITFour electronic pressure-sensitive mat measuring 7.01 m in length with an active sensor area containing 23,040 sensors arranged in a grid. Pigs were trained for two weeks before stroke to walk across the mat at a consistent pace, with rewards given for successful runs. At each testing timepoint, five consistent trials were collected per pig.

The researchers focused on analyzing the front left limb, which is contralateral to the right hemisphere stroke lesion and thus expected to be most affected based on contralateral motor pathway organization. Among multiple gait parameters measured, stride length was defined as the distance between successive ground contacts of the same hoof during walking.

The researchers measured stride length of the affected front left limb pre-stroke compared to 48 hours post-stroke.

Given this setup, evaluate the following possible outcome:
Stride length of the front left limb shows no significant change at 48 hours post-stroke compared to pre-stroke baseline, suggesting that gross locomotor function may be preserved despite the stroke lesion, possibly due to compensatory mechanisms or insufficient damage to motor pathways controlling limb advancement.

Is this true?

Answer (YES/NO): NO